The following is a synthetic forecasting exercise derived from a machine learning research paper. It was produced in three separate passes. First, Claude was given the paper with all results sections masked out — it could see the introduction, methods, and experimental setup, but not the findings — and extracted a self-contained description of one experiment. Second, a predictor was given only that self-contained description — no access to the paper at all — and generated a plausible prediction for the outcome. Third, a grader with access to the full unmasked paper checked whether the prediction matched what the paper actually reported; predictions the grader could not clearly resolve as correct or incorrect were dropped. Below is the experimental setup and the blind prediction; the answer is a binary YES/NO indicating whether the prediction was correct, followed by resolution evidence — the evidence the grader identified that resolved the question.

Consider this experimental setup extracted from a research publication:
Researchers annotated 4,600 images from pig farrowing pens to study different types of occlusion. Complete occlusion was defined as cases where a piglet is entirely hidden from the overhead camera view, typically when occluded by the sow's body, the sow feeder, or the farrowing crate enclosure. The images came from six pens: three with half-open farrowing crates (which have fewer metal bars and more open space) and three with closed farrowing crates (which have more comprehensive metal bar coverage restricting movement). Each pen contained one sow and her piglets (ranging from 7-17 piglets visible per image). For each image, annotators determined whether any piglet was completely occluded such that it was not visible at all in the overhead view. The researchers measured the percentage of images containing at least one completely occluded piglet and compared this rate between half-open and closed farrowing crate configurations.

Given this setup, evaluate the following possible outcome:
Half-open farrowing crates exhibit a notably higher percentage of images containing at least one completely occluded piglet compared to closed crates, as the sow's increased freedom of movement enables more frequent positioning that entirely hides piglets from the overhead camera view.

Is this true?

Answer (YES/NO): NO